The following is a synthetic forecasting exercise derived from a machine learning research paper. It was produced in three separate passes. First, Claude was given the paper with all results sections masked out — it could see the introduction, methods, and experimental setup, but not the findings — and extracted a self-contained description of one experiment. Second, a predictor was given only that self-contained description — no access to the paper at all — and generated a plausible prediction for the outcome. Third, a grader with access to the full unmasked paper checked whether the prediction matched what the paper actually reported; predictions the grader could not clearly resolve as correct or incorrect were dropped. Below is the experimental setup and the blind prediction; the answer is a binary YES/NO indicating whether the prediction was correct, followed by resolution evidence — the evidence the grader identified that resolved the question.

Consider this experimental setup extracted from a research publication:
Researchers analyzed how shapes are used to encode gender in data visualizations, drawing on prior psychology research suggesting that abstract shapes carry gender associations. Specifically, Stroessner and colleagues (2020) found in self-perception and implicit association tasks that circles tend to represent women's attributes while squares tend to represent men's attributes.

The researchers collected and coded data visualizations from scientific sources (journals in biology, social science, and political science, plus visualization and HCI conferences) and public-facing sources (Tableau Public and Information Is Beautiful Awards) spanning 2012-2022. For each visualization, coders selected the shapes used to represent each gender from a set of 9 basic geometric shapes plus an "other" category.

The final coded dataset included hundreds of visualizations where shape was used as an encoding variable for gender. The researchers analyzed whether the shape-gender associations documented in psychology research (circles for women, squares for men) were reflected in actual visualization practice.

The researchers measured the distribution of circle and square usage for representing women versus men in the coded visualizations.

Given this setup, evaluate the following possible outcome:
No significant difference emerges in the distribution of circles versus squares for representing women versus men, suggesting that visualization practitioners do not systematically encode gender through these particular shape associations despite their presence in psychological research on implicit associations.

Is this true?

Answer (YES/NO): YES